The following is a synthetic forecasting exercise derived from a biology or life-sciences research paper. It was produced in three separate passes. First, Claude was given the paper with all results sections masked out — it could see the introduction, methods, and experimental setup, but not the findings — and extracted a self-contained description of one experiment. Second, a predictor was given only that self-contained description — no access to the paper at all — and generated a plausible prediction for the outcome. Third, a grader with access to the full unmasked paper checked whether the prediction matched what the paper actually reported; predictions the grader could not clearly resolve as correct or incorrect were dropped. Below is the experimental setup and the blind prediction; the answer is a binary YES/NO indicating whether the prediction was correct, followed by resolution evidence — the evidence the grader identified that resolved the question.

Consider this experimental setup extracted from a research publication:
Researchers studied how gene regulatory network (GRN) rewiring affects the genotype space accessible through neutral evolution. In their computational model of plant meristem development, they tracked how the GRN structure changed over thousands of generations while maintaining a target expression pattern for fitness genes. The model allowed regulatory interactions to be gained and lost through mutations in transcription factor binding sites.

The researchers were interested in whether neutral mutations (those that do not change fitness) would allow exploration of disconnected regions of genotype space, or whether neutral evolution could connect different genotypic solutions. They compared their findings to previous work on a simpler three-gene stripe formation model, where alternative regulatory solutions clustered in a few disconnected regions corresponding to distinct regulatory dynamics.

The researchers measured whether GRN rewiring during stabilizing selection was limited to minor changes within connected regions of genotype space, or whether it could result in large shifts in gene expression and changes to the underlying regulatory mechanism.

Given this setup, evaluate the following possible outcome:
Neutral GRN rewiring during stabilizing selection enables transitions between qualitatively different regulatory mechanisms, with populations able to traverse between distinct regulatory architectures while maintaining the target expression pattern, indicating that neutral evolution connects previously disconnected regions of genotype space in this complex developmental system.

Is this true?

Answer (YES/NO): YES